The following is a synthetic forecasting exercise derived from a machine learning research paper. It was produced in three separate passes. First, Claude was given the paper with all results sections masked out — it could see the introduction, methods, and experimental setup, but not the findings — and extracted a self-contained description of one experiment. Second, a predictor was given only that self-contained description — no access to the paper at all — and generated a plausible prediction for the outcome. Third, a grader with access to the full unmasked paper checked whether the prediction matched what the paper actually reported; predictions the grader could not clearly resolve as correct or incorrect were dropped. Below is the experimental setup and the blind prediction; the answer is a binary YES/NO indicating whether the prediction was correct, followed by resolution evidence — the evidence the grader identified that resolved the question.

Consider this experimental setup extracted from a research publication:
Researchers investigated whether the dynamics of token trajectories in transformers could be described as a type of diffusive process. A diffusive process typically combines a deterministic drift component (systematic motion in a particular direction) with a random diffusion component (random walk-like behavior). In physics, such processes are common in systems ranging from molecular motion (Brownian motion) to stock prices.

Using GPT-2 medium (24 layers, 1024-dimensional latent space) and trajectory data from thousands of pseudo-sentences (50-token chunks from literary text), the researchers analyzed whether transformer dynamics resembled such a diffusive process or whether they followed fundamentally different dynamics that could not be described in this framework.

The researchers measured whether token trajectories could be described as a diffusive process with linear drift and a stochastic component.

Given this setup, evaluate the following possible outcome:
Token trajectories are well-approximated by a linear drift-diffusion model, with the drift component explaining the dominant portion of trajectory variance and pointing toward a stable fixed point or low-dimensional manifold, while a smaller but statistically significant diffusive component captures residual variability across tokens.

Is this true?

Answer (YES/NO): YES